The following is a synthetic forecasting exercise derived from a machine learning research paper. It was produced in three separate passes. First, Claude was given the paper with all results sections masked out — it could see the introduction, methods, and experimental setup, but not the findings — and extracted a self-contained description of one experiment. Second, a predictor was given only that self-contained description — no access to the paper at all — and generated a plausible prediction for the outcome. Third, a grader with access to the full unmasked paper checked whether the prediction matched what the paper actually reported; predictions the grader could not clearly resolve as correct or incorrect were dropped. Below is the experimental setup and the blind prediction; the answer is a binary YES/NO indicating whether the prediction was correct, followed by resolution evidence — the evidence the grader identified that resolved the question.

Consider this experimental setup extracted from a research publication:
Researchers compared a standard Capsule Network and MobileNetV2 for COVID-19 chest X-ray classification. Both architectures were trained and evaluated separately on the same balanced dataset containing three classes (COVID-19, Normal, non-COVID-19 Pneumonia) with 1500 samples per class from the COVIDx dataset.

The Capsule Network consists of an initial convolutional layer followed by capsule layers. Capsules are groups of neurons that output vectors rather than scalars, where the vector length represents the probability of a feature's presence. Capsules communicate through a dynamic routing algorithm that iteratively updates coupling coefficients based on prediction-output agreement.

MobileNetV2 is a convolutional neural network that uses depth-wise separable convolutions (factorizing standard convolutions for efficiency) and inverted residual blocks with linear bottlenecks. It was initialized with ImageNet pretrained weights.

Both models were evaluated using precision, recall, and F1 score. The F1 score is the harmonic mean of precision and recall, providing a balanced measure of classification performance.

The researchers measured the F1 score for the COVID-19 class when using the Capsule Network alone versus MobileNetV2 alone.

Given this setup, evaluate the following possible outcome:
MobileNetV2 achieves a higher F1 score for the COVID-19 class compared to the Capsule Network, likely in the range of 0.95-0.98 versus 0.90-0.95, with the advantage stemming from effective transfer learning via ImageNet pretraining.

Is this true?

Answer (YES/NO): NO